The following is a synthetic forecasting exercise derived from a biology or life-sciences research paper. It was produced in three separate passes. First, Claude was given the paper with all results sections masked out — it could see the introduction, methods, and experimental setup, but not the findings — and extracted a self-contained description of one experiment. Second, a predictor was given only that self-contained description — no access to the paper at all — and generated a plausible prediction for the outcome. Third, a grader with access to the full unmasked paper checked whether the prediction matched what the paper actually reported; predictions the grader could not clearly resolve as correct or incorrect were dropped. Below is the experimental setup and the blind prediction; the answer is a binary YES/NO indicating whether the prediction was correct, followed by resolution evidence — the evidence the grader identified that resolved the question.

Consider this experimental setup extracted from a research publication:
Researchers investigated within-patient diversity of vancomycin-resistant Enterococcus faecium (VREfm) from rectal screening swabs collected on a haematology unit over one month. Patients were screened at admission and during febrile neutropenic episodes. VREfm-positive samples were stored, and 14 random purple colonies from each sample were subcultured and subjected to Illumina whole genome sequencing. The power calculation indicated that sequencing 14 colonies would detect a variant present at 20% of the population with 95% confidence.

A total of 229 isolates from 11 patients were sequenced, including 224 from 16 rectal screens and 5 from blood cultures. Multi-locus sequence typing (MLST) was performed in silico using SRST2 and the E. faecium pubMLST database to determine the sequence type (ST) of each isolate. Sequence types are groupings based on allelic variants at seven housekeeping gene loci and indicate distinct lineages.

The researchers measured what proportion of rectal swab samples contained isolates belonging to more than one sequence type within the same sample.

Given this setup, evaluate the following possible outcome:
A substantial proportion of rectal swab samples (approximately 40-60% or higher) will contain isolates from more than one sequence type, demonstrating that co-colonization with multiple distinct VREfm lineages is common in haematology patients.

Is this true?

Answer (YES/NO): NO